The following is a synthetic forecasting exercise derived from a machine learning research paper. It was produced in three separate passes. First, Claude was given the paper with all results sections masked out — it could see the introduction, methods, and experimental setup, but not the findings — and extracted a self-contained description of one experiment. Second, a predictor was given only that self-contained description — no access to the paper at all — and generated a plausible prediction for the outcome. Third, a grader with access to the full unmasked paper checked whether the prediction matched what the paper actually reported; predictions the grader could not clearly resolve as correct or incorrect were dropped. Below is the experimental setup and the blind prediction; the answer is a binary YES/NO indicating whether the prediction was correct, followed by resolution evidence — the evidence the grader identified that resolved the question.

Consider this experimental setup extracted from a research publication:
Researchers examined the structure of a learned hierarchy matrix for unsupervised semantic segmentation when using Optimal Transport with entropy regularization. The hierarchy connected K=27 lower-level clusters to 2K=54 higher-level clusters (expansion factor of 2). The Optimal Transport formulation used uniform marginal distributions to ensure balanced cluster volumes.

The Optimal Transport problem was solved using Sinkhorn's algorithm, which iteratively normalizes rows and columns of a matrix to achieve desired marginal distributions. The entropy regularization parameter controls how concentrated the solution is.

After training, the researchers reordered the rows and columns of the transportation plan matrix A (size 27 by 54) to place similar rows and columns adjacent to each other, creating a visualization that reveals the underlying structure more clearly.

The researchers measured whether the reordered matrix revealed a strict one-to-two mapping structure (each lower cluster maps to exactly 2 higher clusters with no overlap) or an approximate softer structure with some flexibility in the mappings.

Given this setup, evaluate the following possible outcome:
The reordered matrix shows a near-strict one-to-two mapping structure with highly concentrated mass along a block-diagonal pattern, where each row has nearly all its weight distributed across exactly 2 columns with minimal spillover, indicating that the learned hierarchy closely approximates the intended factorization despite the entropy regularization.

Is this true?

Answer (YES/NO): NO